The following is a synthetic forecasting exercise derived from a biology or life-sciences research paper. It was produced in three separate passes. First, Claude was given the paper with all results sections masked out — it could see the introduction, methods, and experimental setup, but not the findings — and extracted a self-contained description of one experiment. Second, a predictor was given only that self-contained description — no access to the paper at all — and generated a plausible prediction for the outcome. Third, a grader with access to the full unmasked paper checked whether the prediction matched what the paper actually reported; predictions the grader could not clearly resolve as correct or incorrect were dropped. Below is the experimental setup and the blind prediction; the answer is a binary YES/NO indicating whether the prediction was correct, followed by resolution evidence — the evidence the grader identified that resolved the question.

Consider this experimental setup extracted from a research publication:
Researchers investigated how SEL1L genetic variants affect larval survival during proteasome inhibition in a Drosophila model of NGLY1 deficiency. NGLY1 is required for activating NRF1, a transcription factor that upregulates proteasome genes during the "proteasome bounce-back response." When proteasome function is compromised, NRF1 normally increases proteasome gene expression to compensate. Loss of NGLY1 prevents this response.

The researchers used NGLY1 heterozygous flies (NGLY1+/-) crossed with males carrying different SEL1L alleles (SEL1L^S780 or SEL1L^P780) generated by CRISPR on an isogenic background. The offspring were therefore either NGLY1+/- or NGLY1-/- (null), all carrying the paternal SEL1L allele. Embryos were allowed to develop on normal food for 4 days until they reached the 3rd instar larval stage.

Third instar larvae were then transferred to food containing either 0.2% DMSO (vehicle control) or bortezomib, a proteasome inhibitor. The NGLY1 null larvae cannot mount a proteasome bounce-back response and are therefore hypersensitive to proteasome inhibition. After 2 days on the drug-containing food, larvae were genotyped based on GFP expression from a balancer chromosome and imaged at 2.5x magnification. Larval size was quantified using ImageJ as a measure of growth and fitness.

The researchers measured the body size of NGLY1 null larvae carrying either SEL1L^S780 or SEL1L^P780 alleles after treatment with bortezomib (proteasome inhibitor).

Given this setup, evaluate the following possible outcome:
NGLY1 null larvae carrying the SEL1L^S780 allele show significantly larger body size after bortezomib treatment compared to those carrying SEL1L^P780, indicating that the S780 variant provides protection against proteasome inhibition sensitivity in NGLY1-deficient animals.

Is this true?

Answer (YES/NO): NO